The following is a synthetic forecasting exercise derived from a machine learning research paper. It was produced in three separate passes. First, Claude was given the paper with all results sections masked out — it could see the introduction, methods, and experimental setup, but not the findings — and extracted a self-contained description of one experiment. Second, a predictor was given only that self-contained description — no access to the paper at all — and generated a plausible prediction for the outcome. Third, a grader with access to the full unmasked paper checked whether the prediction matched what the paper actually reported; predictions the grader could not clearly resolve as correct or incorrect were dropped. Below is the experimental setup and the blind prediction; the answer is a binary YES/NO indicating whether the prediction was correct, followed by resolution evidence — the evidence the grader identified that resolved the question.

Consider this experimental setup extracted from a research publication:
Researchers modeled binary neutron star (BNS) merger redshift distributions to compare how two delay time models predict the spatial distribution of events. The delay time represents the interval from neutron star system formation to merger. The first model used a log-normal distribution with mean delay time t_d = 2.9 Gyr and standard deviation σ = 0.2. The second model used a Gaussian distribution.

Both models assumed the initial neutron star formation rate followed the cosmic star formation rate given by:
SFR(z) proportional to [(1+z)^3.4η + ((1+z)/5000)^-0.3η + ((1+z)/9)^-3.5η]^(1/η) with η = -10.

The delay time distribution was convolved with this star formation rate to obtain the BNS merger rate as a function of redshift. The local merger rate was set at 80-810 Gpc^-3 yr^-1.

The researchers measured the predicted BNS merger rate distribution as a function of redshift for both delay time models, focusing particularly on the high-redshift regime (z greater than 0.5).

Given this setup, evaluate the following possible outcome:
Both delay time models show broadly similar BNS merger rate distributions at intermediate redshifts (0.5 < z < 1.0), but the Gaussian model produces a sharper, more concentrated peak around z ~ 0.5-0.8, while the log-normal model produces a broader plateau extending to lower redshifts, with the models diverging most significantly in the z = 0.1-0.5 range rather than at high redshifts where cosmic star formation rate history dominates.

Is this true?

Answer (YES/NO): NO